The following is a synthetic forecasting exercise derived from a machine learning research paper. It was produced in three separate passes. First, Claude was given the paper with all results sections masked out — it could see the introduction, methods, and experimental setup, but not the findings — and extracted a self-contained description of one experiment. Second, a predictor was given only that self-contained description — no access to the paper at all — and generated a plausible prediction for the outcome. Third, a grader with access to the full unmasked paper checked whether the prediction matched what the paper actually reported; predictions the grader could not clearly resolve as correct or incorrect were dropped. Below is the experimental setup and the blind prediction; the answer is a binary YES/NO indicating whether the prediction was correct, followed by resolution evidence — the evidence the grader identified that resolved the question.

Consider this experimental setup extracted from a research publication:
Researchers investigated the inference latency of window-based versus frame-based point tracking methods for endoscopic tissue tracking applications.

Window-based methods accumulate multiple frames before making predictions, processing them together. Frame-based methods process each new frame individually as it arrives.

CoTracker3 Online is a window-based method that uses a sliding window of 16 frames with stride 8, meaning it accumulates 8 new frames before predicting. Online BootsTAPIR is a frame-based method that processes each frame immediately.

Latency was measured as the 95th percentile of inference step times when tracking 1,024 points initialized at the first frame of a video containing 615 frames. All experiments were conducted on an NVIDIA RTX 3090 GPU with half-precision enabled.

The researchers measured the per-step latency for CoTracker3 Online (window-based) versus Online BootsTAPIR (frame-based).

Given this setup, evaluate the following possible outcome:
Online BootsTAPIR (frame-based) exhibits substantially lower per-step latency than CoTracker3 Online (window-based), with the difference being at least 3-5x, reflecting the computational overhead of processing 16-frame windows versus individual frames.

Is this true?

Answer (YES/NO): NO